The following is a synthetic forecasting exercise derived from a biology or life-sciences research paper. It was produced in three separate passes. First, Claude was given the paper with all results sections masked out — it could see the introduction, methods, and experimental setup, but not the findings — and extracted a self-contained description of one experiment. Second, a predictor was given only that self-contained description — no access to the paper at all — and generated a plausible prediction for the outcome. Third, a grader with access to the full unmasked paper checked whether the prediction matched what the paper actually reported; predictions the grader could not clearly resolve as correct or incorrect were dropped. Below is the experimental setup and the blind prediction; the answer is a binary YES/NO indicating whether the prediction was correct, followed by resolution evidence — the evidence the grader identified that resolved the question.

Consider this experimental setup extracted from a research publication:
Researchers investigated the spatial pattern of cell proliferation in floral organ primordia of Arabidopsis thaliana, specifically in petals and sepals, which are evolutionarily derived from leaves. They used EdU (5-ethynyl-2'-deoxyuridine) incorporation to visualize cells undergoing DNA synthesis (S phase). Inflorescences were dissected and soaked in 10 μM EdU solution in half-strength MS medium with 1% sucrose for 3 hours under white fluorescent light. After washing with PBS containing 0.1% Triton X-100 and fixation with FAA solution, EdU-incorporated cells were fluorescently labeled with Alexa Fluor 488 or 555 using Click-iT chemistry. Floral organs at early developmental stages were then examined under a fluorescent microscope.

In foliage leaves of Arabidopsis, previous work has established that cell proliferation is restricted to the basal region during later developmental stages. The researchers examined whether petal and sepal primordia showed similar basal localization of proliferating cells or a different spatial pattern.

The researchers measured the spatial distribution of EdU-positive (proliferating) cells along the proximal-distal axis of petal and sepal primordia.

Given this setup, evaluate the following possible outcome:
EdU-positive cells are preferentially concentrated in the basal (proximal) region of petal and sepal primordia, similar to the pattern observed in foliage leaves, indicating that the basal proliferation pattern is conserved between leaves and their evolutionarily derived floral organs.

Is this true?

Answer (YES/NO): NO